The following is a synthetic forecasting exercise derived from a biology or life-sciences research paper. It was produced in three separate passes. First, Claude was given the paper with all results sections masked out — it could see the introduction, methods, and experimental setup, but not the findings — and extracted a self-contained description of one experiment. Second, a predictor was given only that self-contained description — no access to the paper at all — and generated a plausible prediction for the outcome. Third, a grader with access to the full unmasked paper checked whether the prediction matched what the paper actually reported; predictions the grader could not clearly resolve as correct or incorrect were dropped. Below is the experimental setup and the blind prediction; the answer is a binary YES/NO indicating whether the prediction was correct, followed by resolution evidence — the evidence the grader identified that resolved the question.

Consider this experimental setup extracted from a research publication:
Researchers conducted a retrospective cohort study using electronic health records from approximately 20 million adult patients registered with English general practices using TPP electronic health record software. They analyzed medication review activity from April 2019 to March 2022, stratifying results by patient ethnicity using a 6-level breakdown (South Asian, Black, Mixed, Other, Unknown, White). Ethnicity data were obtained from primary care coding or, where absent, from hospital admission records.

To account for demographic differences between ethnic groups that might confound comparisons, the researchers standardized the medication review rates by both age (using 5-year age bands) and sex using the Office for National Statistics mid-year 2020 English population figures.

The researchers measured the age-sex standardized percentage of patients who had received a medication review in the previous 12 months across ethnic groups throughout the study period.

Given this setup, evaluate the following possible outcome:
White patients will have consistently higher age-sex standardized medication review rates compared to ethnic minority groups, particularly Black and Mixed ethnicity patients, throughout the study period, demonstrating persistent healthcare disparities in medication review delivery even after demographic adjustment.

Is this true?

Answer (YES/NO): NO